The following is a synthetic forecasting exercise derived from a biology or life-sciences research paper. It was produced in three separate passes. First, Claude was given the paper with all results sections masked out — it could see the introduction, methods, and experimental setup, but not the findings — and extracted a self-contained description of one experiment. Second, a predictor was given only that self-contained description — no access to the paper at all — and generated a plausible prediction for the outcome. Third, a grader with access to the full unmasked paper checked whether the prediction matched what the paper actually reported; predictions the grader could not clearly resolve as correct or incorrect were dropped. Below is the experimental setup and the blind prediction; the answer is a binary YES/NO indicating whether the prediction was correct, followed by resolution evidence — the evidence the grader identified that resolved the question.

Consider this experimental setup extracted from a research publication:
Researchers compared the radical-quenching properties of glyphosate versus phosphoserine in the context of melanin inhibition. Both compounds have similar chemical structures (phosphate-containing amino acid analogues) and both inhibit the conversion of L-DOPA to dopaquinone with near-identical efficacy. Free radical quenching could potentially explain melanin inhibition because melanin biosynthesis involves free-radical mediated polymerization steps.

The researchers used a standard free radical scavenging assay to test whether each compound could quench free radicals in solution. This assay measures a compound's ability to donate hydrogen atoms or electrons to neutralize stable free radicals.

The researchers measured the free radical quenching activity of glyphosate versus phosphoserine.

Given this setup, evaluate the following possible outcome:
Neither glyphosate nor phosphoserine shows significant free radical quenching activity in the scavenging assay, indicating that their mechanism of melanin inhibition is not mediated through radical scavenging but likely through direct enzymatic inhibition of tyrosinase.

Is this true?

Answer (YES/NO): NO